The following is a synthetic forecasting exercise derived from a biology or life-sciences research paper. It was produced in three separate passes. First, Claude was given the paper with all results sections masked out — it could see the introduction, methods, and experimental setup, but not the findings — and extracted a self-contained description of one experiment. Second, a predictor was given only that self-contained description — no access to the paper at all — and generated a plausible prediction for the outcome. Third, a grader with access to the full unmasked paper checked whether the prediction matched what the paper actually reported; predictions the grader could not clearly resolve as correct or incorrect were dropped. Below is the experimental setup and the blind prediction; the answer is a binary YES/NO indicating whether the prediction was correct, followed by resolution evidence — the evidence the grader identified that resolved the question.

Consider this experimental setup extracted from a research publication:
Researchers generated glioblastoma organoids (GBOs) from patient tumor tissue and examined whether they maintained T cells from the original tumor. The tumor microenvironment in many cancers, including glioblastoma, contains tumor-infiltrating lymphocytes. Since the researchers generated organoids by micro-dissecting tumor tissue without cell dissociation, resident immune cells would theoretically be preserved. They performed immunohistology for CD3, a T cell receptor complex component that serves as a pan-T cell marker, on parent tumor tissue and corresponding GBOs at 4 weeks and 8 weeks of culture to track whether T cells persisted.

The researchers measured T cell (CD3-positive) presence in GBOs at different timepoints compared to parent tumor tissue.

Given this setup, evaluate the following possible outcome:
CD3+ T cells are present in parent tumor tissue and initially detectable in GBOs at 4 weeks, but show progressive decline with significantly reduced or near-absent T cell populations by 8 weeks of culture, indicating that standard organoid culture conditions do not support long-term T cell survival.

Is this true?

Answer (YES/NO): NO